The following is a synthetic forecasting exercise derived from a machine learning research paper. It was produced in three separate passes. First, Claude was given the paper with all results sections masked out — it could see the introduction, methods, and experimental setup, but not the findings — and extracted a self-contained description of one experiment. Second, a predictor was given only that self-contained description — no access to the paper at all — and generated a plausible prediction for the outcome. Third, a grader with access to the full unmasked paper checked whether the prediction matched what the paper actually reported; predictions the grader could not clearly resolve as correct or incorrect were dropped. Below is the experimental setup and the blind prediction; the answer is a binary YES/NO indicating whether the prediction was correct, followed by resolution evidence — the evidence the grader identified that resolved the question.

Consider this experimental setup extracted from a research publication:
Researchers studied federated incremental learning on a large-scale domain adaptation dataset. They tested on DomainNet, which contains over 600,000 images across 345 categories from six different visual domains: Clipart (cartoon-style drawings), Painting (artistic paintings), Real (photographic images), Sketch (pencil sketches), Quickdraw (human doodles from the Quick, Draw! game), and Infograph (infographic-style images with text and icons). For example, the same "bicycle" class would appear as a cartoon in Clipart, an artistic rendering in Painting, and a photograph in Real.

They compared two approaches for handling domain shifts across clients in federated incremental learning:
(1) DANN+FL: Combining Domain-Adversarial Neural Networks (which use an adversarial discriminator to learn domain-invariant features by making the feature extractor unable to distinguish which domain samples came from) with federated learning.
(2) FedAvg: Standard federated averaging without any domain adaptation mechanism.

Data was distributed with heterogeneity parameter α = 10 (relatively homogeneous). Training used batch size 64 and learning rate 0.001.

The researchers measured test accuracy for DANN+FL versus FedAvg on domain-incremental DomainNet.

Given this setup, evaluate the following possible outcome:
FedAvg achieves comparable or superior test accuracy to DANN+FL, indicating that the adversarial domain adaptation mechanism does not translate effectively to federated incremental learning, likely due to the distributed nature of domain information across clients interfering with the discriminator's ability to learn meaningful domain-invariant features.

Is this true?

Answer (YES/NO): YES